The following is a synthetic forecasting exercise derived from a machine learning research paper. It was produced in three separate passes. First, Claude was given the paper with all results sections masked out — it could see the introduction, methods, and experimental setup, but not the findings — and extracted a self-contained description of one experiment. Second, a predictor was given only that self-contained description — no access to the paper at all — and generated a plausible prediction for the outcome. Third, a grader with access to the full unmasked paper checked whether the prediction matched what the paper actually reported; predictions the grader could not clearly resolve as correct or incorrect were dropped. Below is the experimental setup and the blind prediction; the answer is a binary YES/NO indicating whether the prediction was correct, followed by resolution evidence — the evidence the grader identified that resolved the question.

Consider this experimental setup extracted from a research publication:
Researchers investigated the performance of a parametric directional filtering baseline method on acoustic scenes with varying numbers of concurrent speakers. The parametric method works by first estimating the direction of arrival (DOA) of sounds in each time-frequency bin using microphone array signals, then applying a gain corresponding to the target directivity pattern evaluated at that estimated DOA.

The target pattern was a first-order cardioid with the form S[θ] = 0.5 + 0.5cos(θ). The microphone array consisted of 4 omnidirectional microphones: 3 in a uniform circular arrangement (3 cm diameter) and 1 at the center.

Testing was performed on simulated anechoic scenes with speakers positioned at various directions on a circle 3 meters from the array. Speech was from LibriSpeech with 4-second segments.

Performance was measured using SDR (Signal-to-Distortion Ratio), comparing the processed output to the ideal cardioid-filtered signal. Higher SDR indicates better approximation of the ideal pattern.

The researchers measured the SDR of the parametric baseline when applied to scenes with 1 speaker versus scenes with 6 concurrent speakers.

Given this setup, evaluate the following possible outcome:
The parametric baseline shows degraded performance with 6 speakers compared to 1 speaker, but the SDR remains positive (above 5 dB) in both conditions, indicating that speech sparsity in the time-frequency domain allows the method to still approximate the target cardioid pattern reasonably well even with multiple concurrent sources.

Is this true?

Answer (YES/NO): YES